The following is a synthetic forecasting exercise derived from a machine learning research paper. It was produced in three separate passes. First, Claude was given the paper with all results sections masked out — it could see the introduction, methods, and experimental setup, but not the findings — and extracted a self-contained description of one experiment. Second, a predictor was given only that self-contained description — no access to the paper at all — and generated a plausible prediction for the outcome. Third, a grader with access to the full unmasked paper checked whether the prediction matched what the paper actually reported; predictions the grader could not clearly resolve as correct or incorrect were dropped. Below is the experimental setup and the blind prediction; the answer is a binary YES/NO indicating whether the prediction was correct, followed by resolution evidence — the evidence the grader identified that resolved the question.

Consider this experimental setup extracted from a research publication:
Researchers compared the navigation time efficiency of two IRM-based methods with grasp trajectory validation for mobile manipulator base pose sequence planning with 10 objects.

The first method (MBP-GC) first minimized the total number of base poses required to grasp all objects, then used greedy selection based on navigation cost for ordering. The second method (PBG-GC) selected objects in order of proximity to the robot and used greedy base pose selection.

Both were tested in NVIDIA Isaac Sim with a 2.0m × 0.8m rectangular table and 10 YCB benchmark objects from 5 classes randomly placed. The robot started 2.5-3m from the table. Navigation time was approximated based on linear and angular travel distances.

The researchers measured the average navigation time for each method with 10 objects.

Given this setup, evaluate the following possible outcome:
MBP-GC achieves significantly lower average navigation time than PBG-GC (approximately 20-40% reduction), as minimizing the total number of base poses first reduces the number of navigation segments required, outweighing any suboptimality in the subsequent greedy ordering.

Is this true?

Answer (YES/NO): YES